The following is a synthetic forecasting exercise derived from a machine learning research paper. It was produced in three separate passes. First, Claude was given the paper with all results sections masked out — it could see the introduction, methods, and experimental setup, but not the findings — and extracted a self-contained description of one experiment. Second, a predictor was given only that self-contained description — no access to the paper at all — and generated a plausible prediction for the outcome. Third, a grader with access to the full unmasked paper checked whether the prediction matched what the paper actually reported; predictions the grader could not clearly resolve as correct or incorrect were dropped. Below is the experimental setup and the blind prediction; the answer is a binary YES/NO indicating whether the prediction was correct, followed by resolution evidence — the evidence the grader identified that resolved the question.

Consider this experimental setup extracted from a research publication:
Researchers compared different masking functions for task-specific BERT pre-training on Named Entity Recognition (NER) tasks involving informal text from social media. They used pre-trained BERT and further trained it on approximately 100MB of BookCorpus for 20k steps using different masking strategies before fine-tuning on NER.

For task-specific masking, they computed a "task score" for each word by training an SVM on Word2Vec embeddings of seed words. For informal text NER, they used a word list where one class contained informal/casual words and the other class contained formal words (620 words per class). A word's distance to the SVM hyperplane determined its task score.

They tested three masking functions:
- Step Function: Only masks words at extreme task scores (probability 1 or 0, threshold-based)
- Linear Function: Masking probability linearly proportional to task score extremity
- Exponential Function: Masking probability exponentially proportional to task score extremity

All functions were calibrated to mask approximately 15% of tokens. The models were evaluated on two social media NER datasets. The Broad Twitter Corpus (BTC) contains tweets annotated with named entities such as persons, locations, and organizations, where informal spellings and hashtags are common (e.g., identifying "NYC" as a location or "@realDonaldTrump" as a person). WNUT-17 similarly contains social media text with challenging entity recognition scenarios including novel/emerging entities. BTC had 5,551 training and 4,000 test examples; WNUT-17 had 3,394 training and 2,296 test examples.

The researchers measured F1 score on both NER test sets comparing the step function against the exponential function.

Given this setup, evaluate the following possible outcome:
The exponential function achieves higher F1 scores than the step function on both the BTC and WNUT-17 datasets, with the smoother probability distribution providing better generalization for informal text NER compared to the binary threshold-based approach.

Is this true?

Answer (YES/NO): YES